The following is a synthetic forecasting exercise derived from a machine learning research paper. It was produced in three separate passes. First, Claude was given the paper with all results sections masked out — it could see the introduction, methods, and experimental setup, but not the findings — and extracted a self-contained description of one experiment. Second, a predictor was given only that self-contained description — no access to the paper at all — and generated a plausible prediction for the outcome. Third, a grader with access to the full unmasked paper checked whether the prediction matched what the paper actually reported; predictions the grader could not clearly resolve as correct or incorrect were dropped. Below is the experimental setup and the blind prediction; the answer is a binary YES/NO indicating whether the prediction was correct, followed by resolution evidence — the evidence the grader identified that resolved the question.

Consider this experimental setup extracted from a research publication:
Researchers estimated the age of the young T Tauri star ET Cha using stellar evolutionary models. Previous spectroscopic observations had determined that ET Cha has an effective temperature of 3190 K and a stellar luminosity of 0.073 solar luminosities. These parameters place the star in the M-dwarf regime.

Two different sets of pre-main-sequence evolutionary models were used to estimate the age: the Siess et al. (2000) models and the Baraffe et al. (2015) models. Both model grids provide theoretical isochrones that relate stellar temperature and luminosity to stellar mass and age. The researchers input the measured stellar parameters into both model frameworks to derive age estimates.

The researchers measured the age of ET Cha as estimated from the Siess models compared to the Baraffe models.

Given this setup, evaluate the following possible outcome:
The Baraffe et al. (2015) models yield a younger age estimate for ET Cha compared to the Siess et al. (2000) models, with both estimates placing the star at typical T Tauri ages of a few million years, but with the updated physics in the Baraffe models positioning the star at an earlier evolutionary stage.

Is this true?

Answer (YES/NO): YES